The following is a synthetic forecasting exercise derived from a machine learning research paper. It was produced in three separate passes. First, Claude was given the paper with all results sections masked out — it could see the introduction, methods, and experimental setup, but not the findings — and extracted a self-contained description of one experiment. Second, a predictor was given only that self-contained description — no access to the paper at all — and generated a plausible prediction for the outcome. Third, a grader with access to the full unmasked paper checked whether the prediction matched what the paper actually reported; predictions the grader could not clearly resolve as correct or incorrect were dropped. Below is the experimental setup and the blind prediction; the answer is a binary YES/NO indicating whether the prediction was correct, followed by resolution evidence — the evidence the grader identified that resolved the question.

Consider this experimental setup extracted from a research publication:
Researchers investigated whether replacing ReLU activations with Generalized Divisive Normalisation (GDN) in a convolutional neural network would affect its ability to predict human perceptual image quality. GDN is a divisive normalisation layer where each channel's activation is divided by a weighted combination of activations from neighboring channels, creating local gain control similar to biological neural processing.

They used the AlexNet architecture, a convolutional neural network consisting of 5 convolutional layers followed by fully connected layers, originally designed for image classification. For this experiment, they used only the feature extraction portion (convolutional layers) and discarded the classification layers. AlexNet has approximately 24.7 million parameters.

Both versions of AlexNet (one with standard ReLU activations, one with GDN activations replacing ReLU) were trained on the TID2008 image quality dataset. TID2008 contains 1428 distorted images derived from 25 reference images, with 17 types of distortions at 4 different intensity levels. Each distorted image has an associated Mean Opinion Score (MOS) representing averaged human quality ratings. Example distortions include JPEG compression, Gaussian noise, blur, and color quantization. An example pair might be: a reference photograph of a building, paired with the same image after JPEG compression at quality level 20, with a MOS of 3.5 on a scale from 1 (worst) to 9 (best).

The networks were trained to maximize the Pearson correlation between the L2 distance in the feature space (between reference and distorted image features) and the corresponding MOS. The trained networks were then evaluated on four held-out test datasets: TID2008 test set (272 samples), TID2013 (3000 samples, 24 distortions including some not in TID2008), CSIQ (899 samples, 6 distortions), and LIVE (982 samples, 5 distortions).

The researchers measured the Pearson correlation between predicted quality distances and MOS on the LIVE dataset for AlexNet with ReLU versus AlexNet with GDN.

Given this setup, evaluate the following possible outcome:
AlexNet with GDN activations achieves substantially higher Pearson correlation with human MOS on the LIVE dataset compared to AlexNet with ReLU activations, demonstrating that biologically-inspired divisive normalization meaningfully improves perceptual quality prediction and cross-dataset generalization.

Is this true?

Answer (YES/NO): NO